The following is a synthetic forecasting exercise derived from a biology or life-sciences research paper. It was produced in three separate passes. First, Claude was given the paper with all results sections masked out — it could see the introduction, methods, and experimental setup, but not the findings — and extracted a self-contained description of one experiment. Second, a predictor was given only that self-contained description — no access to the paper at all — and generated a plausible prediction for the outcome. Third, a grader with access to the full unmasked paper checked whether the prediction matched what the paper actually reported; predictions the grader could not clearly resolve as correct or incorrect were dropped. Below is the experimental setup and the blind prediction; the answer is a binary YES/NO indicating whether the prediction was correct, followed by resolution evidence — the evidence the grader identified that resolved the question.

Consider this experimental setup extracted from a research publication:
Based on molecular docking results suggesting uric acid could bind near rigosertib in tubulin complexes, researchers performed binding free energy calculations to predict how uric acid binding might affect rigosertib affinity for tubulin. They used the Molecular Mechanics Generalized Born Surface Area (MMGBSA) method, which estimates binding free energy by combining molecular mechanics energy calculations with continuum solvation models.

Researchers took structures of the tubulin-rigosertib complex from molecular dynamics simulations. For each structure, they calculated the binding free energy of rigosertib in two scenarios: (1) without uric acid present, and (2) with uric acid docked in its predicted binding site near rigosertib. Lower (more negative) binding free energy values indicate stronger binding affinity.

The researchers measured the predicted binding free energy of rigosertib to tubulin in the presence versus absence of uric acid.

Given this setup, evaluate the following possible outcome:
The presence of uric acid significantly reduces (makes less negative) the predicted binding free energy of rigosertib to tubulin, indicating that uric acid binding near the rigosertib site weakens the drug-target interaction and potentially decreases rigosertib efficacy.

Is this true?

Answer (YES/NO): YES